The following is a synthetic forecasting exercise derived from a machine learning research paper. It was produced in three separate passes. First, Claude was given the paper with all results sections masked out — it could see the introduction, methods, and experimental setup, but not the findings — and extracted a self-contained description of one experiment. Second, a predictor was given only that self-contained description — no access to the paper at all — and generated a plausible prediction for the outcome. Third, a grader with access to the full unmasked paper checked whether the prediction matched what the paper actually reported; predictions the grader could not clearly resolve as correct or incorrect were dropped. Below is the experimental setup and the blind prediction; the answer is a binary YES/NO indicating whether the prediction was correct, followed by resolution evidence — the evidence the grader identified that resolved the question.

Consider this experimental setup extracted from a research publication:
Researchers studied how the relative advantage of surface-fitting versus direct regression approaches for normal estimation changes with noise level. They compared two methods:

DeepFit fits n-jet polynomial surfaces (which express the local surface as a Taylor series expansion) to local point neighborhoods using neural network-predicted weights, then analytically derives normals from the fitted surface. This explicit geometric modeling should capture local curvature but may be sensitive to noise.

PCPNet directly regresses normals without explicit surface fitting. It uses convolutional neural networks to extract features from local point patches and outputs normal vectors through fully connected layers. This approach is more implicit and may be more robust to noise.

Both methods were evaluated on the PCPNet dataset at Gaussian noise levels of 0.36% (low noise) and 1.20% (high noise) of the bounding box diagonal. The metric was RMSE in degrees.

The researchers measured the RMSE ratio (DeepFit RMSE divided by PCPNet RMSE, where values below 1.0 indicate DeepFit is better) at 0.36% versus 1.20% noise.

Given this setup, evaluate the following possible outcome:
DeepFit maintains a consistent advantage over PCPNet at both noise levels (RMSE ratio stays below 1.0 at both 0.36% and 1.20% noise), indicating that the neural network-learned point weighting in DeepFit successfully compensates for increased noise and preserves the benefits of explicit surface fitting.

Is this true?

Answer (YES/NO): NO